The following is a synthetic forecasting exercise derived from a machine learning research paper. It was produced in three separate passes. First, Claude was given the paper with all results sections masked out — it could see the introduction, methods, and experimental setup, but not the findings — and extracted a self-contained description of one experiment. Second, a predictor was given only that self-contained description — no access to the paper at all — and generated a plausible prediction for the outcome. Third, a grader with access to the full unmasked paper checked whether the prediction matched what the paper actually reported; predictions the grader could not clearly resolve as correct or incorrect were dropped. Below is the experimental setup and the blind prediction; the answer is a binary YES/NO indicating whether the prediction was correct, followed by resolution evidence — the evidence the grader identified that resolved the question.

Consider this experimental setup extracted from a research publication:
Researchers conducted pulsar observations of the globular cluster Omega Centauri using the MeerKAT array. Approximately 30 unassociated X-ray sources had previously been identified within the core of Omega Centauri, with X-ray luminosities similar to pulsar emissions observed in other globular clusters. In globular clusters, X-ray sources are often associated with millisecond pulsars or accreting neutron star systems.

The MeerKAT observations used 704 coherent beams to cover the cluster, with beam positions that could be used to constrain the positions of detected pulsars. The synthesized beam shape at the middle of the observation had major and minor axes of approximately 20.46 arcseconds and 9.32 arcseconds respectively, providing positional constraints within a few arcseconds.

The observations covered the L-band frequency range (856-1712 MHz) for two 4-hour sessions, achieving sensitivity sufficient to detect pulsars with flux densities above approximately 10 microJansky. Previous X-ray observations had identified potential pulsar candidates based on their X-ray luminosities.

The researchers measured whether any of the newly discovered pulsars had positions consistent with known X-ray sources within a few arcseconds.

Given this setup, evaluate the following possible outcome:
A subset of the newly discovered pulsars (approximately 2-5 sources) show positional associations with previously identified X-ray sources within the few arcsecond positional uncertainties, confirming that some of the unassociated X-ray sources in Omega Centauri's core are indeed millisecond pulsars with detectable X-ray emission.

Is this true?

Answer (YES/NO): NO